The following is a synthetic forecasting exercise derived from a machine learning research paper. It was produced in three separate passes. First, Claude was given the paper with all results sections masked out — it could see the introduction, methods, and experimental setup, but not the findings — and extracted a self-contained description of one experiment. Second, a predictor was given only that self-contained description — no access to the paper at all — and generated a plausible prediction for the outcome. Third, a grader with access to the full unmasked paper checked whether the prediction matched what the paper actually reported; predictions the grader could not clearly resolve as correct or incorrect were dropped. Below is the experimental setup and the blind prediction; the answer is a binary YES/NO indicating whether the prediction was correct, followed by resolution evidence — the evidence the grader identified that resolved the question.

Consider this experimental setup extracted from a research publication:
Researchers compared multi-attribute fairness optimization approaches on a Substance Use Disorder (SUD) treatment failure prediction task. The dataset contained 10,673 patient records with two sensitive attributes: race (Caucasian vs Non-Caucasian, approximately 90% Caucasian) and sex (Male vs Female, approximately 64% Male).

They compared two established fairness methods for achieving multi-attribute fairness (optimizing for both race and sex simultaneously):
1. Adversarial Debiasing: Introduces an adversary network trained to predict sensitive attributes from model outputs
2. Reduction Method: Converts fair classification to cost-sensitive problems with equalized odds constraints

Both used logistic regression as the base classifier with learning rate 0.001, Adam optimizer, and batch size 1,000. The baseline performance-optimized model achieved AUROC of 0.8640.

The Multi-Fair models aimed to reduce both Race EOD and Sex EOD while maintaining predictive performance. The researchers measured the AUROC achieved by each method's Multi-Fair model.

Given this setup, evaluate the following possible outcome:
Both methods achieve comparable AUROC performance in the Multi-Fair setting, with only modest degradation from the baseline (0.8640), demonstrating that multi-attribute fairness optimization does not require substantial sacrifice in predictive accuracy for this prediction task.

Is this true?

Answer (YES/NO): NO